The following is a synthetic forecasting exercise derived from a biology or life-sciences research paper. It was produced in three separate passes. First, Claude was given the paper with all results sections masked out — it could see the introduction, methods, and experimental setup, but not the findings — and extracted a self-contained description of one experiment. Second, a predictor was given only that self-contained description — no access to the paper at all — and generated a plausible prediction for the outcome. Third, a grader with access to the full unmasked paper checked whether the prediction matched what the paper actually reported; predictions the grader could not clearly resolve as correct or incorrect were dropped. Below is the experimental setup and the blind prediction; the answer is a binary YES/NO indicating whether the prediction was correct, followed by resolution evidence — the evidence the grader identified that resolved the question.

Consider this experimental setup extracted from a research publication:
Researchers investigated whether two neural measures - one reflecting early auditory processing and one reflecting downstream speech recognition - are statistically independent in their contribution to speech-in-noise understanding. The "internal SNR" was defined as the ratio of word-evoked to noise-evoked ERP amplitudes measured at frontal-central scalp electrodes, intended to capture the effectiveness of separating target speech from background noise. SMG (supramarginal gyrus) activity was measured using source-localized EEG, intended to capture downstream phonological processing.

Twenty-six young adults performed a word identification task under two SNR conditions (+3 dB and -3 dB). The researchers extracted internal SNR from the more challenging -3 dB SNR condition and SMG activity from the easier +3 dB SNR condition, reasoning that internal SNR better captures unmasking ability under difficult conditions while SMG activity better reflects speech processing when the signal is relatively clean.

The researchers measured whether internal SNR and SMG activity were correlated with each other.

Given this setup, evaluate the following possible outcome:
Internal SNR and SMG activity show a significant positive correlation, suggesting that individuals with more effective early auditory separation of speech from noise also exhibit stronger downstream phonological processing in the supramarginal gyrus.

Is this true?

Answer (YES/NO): NO